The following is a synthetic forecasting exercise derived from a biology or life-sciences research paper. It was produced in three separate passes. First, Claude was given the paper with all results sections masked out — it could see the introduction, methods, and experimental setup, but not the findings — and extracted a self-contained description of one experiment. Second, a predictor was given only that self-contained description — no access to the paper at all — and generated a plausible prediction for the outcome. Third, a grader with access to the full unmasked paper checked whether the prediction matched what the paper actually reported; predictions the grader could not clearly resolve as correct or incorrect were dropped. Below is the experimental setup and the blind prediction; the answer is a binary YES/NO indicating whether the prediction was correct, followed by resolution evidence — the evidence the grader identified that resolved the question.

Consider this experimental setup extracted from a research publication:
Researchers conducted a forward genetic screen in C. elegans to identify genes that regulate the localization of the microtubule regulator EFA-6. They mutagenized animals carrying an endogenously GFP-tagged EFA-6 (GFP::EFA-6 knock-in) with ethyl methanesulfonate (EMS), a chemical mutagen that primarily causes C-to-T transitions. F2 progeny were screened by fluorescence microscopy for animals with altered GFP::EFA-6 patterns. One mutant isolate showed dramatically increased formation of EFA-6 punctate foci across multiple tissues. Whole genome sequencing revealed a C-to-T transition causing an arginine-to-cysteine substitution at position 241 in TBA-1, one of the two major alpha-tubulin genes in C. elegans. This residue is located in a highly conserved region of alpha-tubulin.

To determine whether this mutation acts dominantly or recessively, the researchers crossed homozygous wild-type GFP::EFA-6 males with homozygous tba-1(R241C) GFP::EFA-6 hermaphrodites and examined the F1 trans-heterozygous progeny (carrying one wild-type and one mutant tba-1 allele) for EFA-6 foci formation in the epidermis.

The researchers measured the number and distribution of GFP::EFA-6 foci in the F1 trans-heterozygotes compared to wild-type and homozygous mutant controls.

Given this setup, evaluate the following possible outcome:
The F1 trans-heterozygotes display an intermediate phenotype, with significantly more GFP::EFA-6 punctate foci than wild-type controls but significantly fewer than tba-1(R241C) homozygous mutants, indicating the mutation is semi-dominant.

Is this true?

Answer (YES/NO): NO